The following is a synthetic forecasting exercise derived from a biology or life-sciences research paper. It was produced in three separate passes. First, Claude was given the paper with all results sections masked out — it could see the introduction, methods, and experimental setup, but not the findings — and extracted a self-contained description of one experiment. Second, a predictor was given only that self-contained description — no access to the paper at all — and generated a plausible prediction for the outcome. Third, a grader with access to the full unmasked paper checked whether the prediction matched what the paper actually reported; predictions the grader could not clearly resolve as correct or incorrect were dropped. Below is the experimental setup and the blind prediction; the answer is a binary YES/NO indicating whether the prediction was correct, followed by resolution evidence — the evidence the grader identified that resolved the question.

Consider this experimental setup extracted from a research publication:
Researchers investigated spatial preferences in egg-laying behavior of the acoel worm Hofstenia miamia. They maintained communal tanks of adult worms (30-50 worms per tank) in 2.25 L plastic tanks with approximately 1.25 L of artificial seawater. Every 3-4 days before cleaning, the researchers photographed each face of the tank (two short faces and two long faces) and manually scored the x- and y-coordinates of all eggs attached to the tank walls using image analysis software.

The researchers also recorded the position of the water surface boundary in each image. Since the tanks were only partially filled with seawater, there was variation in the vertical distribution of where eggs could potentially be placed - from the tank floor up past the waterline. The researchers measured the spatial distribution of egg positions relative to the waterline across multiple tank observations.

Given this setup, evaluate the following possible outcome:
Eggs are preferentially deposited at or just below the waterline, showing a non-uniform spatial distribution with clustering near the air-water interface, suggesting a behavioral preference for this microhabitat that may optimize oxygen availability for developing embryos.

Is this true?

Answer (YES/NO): YES